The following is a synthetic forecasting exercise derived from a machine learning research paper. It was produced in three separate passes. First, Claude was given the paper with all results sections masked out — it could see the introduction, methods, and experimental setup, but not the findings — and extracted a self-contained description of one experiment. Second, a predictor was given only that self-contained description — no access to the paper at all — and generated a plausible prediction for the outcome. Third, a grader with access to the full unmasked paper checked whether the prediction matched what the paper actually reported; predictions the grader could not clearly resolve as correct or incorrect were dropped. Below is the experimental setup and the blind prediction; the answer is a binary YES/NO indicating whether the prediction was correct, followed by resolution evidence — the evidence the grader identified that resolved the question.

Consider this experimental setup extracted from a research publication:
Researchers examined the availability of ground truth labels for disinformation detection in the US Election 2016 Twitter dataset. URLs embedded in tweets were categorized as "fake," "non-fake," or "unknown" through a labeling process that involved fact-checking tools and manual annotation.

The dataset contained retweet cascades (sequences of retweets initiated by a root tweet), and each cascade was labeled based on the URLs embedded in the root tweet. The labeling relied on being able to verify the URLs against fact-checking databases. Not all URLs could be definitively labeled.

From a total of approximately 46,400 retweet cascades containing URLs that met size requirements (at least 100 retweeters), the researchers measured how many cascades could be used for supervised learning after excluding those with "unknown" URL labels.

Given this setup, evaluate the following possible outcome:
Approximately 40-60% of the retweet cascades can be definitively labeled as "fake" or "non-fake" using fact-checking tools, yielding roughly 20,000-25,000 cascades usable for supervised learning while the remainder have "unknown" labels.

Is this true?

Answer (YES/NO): NO